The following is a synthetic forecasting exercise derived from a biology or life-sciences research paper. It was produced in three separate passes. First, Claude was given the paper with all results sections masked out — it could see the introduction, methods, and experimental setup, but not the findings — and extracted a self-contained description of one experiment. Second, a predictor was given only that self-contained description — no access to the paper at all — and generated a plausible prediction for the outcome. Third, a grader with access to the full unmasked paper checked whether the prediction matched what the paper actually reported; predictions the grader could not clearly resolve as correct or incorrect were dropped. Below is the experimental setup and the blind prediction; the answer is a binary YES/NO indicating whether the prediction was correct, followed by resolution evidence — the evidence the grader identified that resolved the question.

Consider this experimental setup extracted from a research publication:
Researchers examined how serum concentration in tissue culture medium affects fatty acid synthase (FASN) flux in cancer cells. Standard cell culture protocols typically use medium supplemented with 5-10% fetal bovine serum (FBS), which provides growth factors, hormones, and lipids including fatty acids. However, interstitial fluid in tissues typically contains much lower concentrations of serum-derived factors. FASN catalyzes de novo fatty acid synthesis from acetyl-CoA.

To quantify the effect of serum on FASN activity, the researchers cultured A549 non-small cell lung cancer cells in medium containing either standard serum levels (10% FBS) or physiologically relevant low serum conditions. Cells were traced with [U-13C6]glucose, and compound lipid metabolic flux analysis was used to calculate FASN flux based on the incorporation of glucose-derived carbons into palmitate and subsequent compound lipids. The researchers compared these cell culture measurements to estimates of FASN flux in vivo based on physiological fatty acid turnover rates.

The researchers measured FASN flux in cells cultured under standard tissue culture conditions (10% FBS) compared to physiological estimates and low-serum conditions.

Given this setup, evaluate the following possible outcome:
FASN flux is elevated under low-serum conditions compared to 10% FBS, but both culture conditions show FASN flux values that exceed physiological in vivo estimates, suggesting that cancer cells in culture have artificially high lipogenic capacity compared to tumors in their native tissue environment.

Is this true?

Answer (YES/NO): YES